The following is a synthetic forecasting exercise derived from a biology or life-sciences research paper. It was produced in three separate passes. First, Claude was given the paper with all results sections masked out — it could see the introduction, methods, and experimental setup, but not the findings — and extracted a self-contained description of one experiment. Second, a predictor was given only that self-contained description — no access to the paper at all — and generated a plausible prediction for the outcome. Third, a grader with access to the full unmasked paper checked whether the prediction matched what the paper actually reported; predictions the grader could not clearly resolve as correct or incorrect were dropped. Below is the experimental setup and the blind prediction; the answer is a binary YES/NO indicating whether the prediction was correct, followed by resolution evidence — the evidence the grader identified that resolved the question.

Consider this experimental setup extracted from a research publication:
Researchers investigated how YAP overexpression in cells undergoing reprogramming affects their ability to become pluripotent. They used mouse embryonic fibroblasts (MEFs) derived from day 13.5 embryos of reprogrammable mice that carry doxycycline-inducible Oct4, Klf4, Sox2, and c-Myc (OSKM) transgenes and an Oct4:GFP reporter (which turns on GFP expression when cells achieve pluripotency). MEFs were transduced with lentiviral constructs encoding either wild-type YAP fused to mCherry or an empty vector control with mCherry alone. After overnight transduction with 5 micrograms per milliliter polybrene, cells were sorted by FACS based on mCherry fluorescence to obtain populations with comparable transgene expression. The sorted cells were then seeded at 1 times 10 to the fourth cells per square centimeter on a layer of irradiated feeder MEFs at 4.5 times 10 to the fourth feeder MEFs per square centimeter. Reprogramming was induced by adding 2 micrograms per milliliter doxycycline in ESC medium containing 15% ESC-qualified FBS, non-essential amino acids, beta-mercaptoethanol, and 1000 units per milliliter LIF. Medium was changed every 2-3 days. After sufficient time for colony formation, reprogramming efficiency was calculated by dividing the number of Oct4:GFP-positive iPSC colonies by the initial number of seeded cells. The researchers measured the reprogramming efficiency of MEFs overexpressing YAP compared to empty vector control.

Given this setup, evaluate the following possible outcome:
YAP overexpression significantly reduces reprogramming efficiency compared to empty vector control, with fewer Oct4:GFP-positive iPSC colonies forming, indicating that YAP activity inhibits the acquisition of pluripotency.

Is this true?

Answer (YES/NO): YES